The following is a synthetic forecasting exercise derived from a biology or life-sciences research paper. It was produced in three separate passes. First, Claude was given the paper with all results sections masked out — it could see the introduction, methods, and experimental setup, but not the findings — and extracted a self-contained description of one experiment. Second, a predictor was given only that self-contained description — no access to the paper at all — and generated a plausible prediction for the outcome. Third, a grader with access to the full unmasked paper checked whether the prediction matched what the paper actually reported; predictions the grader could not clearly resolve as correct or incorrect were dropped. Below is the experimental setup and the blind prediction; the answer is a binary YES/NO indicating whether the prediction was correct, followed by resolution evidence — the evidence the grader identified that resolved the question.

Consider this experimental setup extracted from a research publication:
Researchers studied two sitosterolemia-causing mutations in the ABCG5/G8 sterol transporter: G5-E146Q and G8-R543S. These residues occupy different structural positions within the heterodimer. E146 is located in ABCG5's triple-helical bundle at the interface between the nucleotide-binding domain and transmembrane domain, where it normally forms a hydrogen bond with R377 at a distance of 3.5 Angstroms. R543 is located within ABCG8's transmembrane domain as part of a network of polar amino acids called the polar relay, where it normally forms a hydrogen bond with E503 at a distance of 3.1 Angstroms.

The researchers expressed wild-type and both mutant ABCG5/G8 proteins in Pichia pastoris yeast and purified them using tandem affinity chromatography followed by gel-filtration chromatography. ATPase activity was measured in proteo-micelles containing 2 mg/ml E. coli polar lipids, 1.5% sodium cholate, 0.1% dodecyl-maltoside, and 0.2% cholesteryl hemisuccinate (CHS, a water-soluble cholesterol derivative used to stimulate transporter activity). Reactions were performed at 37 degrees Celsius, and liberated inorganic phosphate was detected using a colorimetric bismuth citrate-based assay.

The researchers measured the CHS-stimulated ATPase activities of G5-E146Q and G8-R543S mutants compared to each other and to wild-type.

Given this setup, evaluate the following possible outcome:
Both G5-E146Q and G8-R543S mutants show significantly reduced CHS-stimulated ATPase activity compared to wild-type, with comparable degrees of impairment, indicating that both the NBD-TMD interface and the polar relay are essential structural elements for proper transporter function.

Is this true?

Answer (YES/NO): YES